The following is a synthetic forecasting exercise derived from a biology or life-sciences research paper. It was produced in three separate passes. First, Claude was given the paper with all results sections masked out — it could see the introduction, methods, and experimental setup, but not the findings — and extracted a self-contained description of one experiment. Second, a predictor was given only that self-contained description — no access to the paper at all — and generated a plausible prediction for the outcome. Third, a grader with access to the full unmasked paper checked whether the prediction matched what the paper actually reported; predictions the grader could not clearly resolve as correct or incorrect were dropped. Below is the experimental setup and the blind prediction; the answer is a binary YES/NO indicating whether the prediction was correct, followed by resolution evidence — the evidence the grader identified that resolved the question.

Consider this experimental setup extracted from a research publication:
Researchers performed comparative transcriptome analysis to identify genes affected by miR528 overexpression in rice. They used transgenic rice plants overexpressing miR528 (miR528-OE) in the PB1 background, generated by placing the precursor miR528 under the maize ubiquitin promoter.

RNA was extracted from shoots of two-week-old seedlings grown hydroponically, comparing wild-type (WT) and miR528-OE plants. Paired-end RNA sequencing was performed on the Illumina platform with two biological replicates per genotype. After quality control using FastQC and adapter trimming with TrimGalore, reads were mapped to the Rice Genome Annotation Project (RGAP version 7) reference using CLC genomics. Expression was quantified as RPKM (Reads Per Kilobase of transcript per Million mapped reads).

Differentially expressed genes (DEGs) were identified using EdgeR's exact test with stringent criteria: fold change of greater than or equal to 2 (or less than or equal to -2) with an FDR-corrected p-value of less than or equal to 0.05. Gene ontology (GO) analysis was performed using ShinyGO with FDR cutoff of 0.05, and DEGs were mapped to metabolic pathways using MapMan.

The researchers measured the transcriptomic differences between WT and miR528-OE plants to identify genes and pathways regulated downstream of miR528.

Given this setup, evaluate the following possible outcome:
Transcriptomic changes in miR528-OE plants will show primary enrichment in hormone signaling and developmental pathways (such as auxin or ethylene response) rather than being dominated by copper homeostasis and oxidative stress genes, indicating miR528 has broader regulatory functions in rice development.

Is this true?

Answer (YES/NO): NO